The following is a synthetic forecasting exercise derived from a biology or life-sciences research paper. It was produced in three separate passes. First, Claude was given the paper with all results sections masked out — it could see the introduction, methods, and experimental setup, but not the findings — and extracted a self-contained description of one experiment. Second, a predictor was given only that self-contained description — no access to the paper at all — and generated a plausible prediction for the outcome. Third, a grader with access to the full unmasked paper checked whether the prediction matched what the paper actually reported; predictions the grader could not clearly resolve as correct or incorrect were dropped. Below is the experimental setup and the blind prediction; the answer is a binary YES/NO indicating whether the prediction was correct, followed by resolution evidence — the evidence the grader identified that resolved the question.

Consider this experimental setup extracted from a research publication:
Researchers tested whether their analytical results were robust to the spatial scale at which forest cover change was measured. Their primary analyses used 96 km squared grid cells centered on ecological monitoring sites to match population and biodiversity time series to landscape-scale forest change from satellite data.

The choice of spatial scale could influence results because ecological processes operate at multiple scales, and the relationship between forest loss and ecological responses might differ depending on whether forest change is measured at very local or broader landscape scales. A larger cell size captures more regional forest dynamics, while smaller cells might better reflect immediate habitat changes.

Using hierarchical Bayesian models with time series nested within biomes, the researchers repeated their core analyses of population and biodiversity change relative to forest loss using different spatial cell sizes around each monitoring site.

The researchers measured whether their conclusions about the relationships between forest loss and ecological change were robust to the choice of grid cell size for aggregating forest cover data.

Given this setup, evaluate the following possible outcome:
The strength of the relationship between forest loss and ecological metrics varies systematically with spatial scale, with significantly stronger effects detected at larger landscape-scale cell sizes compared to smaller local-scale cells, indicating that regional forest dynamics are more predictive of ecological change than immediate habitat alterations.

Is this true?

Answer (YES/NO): NO